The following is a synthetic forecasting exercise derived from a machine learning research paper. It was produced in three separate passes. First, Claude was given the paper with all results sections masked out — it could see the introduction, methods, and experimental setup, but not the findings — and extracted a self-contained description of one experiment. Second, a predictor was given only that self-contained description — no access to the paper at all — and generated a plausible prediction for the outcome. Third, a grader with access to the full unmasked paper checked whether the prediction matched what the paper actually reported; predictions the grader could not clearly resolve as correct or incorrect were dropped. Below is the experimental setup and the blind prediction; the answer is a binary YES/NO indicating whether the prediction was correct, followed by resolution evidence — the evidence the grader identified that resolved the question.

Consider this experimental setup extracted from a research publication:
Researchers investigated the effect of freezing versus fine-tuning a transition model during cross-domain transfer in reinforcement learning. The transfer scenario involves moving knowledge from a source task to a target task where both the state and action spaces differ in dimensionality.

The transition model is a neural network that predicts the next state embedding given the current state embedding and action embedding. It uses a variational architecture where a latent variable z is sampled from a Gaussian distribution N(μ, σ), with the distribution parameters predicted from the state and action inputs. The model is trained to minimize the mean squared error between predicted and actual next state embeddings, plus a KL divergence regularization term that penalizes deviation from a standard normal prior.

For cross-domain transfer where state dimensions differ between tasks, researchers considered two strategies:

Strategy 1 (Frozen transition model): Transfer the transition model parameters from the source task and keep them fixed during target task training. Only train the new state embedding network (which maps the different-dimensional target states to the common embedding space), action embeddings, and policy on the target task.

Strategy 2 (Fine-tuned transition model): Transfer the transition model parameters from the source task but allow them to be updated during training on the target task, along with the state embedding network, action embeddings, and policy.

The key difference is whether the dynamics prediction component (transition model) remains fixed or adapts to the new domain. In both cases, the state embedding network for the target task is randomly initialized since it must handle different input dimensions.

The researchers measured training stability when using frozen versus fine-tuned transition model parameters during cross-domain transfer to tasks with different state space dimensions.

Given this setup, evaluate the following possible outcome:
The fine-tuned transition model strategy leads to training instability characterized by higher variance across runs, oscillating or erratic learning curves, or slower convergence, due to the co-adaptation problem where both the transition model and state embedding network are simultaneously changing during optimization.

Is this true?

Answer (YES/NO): NO